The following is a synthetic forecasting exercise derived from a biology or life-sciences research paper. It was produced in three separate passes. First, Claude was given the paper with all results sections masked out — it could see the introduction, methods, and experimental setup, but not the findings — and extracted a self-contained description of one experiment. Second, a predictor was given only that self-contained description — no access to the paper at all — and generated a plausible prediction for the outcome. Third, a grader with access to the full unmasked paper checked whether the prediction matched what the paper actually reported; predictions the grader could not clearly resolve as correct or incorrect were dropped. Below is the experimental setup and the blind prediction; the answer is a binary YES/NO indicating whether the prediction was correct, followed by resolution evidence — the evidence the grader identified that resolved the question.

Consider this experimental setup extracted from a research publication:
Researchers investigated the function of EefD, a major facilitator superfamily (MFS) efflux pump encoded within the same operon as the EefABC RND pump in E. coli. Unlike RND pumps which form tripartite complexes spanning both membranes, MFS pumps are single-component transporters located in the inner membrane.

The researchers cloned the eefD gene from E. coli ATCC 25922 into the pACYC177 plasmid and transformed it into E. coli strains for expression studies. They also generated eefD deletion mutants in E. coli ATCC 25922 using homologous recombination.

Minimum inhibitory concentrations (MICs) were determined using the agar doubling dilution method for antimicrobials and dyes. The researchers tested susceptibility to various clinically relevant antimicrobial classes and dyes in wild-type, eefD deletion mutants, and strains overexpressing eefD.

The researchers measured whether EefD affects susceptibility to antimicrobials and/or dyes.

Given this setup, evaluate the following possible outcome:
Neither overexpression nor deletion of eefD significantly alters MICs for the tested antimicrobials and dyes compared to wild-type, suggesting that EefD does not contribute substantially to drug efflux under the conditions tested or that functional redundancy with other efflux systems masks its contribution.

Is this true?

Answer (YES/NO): YES